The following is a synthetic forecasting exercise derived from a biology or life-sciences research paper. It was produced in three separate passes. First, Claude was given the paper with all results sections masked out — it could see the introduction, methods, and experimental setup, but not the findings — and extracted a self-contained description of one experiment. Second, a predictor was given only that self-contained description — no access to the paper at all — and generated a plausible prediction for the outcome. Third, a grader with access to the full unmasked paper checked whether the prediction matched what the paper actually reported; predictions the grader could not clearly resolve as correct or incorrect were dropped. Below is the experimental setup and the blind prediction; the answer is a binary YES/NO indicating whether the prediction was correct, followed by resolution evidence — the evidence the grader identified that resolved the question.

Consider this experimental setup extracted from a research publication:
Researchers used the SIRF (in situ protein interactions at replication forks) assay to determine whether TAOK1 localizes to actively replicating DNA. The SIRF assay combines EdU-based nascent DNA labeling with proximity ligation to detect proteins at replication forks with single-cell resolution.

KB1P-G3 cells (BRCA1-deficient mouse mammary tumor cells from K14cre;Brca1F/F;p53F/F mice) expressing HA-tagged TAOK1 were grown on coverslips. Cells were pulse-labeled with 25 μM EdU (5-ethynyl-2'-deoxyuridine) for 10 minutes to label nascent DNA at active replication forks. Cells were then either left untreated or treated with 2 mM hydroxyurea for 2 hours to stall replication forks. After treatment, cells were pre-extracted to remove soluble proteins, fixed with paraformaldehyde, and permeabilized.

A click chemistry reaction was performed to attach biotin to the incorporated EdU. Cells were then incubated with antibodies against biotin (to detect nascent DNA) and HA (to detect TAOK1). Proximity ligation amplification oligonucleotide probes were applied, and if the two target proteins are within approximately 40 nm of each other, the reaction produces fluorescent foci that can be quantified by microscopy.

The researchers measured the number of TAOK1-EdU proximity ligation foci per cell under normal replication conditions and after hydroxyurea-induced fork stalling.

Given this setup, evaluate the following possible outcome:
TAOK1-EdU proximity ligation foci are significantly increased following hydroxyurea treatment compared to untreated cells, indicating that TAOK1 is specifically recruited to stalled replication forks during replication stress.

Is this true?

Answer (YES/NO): NO